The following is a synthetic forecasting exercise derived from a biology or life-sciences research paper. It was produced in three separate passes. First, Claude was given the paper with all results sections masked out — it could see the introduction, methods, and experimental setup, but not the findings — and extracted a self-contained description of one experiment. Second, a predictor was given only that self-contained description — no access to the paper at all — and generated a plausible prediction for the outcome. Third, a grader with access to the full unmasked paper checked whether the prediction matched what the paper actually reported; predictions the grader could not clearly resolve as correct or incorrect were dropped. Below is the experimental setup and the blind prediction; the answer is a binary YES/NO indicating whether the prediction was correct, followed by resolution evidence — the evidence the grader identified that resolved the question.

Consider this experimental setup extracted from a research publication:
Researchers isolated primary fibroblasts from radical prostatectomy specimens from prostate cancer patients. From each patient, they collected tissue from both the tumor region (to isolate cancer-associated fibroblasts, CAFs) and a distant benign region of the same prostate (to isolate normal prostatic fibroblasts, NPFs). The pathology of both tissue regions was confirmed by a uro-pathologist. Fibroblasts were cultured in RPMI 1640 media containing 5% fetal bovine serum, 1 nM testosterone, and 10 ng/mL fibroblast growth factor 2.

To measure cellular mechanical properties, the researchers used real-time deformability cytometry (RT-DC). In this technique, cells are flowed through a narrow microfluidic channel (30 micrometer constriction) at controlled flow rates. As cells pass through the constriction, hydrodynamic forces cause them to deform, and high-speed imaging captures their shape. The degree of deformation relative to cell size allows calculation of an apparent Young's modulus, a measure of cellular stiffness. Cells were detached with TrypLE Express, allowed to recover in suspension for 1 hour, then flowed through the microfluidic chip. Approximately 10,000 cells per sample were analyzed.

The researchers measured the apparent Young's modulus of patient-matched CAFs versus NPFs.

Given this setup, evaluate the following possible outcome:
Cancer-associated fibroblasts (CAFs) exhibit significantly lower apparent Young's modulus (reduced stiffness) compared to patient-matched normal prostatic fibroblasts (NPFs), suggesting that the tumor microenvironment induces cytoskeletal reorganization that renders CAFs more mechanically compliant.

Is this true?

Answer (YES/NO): NO